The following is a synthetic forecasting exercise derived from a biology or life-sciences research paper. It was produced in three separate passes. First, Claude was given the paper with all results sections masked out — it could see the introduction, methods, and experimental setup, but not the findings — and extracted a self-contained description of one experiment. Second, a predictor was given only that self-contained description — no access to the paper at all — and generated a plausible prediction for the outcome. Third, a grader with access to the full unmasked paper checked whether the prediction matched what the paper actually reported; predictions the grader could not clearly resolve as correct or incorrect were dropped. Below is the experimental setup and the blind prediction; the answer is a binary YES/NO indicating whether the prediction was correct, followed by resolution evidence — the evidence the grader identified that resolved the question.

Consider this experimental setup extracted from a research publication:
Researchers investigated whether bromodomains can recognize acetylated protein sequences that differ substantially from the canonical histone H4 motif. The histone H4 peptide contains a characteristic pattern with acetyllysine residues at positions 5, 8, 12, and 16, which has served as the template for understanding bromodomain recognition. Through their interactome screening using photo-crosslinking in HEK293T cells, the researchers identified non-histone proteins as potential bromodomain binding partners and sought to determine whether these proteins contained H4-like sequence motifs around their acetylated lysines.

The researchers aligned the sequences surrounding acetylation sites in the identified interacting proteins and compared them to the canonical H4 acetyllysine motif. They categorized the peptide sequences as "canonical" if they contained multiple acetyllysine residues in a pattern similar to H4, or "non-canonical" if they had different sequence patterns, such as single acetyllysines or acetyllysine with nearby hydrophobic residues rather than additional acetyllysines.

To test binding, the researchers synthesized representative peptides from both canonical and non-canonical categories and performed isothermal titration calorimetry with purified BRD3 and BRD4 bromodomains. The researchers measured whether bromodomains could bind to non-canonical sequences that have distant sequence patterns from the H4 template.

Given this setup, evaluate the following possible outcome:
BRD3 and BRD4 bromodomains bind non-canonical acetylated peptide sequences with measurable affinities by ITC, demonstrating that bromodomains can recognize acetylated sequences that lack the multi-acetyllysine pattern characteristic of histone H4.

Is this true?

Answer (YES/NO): YES